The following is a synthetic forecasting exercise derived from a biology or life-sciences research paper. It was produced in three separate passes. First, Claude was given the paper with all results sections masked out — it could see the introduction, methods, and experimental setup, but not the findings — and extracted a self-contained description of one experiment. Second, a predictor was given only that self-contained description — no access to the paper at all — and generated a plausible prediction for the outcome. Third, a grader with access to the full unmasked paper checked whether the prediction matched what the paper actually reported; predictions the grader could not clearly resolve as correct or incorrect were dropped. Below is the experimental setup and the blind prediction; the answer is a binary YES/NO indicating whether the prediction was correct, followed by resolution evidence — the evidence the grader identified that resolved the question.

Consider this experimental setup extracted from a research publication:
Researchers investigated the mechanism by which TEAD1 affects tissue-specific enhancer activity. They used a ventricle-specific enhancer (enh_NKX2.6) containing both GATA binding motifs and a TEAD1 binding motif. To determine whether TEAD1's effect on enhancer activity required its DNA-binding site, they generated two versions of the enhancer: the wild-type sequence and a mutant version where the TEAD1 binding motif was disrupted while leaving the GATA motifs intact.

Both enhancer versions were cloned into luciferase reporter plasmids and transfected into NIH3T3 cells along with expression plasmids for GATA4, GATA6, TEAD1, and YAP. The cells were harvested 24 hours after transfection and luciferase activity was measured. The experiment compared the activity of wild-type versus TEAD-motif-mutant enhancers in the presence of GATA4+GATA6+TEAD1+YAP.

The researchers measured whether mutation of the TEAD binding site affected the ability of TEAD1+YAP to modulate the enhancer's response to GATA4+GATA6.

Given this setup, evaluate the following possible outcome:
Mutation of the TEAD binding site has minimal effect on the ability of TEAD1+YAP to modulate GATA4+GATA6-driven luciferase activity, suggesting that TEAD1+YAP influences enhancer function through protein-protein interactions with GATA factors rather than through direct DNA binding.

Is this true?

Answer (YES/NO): NO